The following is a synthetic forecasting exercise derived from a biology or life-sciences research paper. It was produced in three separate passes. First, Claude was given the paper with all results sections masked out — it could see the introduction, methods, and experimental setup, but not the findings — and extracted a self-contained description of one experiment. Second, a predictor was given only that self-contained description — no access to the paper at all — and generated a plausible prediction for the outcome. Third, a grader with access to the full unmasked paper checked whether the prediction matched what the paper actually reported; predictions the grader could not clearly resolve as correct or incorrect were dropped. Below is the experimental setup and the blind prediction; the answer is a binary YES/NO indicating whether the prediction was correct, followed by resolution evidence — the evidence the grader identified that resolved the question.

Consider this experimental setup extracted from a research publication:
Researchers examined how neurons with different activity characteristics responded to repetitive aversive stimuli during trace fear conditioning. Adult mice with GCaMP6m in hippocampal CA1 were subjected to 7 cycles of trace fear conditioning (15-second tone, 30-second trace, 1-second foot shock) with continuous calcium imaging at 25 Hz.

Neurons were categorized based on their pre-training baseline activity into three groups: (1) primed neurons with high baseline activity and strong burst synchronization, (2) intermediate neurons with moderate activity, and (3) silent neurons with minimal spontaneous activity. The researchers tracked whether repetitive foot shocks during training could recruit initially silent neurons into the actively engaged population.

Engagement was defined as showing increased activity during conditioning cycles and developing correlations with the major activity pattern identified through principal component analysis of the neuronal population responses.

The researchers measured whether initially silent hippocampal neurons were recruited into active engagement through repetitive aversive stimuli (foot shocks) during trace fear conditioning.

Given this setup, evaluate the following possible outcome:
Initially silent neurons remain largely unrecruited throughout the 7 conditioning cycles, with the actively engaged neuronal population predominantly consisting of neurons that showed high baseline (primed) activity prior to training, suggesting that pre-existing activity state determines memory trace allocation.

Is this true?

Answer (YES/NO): YES